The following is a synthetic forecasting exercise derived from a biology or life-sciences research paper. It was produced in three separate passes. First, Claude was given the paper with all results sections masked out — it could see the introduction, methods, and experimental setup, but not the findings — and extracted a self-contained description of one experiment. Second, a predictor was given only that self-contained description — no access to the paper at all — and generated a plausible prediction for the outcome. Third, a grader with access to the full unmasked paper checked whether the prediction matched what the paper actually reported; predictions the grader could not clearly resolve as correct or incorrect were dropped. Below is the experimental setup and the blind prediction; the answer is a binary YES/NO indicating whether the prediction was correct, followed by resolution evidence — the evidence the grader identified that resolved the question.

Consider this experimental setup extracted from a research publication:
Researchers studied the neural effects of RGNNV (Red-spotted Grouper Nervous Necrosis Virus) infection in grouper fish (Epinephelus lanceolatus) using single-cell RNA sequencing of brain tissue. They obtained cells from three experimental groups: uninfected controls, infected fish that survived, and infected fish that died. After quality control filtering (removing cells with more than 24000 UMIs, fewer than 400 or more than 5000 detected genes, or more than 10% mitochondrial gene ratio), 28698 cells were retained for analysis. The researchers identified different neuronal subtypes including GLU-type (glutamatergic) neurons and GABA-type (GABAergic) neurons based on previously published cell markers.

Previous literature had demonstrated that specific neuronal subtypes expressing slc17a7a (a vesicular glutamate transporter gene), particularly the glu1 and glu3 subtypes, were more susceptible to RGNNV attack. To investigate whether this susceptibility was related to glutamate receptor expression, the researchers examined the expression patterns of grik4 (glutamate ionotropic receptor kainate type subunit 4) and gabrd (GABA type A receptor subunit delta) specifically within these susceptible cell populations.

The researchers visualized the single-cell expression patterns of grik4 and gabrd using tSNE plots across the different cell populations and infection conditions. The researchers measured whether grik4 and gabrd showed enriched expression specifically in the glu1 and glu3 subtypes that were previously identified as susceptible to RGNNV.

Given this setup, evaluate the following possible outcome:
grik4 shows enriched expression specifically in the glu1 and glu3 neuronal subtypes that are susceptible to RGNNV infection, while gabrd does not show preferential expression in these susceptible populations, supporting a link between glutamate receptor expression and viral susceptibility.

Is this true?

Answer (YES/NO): NO